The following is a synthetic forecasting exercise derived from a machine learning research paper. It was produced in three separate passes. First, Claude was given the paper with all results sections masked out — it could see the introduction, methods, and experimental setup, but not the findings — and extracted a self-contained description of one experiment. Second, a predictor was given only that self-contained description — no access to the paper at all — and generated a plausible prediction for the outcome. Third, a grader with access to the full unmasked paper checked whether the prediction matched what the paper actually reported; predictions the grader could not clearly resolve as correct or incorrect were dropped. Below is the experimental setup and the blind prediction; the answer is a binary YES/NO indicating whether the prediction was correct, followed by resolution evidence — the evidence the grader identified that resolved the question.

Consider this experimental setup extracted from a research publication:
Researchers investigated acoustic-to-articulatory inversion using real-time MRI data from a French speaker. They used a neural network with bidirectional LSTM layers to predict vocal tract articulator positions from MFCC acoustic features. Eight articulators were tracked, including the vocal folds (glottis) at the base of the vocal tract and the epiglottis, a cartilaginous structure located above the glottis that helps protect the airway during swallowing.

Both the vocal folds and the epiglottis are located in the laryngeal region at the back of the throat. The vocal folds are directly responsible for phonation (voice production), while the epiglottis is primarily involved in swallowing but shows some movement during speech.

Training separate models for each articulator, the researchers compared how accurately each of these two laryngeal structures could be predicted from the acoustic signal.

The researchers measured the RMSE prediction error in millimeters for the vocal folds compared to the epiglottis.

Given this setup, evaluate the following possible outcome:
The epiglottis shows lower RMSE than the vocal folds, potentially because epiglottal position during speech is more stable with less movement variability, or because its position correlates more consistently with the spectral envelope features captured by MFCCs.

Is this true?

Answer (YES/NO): NO